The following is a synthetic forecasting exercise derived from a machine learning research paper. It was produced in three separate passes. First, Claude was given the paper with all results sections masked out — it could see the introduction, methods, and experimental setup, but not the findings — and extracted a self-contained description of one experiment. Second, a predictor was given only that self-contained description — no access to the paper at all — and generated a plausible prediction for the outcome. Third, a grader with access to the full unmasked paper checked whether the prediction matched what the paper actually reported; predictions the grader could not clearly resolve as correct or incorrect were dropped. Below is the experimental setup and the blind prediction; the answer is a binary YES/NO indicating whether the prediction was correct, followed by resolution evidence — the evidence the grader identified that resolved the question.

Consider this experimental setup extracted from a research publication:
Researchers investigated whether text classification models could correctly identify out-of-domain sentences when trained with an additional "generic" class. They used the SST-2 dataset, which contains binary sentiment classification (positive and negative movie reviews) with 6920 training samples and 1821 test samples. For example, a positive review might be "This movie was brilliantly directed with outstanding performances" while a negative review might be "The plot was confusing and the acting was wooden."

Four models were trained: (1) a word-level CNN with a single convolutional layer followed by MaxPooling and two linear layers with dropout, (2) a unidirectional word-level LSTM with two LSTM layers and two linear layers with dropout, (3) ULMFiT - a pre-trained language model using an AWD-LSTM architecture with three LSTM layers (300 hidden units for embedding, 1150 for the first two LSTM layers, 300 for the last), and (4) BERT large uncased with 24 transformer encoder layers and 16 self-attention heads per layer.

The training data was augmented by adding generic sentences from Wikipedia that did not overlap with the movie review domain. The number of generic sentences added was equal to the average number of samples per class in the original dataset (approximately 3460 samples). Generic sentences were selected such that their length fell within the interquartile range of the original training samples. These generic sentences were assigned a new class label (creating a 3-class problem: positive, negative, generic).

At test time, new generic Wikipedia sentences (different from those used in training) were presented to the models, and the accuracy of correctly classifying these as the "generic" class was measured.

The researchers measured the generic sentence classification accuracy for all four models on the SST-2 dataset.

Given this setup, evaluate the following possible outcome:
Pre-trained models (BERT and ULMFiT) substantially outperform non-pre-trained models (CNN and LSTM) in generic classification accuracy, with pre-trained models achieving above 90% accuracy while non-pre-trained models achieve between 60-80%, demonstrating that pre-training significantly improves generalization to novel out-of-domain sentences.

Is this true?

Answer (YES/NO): NO